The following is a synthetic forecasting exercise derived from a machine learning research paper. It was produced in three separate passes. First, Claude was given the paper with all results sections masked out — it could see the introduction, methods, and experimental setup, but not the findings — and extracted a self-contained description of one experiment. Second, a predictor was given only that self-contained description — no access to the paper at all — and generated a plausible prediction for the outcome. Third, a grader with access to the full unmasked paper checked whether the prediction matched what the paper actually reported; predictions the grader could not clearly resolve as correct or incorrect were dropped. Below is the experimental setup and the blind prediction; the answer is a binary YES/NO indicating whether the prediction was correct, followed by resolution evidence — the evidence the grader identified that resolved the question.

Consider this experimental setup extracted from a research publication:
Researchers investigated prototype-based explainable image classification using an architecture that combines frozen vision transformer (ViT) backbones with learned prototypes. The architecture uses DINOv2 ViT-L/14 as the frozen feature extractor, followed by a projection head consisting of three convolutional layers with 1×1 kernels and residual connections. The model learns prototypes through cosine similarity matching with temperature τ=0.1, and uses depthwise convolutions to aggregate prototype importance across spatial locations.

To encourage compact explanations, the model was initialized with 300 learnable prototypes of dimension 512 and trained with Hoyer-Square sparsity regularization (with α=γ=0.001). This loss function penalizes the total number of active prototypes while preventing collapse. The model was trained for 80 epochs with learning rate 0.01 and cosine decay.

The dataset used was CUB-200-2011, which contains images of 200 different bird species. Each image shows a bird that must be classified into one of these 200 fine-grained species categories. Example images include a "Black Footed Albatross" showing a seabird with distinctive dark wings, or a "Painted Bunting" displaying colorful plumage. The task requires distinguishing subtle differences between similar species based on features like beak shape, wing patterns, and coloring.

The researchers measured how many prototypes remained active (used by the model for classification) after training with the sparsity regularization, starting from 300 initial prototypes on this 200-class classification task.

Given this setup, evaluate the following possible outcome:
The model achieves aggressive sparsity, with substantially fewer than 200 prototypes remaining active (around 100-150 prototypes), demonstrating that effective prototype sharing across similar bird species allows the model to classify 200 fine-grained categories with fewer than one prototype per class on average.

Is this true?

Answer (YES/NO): NO